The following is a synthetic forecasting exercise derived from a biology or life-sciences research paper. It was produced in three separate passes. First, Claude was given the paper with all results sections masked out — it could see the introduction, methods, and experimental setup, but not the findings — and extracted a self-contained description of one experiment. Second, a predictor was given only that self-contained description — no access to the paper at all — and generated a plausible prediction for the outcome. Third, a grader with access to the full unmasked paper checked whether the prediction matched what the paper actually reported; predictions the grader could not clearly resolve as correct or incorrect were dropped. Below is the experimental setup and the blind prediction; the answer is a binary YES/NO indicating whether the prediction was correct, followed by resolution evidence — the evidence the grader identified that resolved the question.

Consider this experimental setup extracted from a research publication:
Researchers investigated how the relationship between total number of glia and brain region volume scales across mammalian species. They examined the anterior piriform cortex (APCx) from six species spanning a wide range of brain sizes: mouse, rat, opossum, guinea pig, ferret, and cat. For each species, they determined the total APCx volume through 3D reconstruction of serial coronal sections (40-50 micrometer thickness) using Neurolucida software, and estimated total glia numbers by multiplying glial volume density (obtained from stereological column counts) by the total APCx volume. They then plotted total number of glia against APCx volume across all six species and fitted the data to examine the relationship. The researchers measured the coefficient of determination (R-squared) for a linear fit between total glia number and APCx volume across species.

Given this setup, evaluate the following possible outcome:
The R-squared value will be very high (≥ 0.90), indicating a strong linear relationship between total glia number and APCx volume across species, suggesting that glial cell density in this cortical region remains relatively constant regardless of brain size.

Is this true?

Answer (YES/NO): YES